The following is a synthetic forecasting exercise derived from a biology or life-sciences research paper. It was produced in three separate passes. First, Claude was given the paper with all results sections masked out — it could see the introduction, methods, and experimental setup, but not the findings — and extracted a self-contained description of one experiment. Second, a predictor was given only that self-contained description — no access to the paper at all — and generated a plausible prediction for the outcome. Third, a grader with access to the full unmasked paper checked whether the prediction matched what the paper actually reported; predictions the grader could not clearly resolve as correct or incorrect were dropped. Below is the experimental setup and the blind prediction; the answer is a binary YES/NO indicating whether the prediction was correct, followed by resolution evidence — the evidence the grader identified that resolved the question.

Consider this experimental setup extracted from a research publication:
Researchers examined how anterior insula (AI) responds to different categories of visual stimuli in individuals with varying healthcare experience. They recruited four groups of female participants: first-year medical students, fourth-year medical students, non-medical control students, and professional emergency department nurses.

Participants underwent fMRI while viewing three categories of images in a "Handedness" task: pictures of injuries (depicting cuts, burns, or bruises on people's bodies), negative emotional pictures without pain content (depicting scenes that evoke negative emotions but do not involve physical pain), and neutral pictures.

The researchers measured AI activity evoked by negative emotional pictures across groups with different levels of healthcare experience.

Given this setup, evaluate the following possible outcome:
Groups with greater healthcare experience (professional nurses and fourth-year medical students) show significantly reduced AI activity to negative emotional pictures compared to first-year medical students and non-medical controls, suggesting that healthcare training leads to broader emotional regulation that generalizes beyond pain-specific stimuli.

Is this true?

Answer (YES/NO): NO